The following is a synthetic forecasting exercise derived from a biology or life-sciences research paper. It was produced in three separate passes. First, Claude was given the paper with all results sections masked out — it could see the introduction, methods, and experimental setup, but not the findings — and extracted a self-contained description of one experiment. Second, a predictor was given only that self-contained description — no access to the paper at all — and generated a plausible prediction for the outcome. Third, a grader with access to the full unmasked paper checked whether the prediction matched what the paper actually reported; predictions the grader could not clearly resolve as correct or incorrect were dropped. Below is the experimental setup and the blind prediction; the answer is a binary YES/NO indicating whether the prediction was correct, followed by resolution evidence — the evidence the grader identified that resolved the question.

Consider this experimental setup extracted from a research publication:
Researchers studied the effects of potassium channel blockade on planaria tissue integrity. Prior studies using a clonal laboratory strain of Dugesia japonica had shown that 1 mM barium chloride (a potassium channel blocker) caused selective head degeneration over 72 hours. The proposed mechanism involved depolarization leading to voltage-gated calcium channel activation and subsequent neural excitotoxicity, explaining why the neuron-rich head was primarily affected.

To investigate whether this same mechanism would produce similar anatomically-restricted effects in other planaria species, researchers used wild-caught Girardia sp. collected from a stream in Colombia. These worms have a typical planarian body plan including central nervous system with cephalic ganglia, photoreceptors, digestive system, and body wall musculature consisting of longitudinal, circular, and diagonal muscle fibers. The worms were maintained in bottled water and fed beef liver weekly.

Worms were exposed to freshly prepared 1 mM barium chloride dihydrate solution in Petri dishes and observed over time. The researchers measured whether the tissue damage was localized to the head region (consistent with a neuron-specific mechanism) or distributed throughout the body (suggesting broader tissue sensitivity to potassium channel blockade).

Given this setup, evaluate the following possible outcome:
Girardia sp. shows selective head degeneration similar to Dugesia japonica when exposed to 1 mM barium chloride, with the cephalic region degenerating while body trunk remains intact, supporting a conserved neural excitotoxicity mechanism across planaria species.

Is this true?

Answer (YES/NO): NO